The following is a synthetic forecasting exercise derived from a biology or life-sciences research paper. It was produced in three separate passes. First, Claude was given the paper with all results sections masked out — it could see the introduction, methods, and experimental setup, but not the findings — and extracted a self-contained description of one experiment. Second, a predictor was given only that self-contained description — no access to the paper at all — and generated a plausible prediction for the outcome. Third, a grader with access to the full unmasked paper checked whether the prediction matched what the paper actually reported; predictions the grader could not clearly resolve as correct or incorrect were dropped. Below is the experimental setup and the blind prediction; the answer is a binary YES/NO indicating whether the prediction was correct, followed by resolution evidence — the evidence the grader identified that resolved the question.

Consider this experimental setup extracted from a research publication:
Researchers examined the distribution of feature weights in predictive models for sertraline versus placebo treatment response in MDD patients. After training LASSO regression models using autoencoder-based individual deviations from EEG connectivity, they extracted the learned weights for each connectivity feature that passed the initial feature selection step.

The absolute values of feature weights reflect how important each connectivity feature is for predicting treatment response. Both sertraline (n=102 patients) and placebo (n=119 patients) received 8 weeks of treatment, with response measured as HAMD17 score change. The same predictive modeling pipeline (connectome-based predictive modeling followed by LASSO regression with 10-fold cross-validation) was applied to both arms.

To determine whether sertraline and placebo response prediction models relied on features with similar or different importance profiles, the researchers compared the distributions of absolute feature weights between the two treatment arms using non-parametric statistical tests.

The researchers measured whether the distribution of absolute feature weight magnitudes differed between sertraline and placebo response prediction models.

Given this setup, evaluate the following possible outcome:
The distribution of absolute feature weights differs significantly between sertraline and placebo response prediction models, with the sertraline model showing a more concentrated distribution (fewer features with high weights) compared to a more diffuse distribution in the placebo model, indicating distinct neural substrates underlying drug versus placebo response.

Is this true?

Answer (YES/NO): NO